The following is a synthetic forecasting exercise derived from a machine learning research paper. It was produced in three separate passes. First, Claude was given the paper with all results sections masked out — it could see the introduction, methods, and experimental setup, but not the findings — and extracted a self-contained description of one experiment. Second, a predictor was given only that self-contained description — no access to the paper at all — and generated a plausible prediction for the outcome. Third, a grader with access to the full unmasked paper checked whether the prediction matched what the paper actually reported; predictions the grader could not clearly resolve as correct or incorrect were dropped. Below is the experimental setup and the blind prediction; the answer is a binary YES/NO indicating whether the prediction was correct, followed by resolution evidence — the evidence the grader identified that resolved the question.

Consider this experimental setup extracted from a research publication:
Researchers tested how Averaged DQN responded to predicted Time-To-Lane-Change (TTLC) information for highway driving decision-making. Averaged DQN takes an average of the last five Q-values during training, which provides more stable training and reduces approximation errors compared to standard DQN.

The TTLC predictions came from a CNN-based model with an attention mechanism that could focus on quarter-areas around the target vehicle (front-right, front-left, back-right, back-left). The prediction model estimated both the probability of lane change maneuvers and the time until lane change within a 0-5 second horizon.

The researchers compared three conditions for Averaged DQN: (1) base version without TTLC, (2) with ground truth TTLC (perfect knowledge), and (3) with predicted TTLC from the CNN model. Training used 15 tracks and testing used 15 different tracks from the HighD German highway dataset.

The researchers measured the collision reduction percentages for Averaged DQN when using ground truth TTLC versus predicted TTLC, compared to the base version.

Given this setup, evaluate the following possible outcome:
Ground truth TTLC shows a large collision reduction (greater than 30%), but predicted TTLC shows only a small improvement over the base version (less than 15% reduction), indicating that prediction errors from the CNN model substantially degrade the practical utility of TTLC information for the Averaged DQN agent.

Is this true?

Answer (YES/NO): NO